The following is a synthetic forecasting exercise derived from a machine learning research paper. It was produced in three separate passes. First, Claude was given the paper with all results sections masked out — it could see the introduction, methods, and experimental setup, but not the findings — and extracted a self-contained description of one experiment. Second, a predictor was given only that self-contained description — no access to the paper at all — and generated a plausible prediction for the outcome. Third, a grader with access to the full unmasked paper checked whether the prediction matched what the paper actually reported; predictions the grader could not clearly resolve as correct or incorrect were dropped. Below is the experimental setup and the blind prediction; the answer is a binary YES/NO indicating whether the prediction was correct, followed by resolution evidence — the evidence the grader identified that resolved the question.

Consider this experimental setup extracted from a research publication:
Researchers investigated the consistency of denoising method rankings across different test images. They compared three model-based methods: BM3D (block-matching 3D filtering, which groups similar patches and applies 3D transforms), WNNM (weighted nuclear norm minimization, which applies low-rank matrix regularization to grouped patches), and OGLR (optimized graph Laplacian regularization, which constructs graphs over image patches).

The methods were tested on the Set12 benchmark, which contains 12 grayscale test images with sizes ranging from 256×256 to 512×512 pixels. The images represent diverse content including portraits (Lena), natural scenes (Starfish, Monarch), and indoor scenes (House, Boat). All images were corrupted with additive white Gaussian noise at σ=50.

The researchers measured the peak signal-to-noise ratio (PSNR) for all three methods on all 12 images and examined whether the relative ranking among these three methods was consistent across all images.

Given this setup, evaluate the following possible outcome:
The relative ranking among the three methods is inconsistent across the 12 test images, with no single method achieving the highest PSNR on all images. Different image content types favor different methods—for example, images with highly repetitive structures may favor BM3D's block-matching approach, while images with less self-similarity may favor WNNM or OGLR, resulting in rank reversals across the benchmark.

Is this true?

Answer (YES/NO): NO